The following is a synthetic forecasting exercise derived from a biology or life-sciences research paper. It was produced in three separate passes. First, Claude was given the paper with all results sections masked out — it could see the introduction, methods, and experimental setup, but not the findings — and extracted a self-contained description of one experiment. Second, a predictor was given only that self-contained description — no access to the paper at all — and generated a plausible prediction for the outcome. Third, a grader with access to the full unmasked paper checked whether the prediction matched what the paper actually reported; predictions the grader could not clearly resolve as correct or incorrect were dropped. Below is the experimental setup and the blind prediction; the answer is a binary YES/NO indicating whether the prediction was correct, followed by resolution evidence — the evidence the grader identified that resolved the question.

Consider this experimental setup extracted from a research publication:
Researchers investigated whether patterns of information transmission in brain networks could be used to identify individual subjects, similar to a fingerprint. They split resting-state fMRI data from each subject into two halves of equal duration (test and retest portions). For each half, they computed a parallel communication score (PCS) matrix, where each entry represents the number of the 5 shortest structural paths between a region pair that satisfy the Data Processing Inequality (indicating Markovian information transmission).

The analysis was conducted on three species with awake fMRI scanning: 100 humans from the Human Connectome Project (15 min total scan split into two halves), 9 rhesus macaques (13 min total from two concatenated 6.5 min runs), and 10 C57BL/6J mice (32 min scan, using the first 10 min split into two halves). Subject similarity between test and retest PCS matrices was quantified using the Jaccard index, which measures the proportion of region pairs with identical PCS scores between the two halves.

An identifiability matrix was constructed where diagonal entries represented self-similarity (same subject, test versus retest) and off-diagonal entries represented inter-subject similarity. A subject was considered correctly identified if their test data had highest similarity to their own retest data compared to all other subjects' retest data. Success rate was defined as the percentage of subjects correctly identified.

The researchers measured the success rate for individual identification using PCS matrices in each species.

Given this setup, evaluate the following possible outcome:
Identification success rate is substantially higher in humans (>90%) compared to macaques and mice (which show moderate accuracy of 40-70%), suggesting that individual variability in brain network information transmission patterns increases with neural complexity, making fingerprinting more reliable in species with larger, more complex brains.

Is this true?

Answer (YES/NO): NO